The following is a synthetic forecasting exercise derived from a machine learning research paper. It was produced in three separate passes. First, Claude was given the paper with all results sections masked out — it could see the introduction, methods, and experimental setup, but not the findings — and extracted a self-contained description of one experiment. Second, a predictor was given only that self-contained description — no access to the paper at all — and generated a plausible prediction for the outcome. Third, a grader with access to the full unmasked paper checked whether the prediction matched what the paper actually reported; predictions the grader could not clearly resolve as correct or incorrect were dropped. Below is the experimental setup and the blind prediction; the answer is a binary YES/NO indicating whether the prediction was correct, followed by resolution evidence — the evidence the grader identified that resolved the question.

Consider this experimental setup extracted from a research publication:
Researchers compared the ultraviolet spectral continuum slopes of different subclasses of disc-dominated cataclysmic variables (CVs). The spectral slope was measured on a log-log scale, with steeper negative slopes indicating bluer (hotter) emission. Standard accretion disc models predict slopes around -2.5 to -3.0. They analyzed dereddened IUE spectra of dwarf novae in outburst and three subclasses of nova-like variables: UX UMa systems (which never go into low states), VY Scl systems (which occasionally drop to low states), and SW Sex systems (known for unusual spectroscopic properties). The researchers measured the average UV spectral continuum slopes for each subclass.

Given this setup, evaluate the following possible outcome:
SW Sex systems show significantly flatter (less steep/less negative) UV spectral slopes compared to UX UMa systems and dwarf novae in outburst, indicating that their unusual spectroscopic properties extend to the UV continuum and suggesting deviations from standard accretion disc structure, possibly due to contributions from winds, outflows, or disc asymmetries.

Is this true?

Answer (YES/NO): YES